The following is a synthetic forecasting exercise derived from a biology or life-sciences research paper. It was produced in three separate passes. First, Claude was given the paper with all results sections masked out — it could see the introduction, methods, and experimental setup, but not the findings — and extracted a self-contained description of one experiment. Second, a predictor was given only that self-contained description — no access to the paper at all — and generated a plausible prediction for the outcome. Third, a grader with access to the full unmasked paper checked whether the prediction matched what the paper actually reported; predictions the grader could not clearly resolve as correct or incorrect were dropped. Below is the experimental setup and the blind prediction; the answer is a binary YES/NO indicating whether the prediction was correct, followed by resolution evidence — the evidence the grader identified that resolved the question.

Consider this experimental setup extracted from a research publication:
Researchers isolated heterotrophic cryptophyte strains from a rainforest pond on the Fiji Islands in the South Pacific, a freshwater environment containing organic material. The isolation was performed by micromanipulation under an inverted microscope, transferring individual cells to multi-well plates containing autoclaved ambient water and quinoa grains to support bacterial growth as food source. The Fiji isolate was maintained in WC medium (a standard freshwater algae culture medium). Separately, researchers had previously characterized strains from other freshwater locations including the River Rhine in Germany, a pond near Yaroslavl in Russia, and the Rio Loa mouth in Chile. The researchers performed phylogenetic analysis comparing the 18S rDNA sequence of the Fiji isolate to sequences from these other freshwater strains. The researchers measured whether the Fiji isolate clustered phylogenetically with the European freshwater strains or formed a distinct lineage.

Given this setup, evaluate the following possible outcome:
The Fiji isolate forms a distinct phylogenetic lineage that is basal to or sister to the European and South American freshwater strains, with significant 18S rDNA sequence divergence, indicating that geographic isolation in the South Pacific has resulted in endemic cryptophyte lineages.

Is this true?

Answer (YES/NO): NO